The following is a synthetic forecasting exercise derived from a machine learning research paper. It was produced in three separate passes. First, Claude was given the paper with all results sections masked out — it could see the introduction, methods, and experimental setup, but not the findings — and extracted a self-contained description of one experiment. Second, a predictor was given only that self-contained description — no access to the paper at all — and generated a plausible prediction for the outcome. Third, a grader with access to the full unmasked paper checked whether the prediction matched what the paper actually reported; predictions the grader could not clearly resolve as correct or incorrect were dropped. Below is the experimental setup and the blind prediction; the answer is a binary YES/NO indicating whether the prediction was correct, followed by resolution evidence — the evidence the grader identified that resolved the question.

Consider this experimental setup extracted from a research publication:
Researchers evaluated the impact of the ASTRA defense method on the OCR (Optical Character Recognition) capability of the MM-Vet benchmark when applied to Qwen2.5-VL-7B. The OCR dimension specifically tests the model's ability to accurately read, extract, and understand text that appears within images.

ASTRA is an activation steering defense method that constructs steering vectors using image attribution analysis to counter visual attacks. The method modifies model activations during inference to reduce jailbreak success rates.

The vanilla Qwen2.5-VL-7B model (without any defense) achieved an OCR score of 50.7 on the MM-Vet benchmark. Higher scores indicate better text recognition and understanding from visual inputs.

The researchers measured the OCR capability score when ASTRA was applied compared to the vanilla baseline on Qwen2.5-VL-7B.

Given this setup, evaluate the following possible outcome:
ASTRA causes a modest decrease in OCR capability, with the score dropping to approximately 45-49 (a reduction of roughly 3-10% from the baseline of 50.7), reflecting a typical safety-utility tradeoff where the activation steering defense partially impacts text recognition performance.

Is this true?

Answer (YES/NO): NO